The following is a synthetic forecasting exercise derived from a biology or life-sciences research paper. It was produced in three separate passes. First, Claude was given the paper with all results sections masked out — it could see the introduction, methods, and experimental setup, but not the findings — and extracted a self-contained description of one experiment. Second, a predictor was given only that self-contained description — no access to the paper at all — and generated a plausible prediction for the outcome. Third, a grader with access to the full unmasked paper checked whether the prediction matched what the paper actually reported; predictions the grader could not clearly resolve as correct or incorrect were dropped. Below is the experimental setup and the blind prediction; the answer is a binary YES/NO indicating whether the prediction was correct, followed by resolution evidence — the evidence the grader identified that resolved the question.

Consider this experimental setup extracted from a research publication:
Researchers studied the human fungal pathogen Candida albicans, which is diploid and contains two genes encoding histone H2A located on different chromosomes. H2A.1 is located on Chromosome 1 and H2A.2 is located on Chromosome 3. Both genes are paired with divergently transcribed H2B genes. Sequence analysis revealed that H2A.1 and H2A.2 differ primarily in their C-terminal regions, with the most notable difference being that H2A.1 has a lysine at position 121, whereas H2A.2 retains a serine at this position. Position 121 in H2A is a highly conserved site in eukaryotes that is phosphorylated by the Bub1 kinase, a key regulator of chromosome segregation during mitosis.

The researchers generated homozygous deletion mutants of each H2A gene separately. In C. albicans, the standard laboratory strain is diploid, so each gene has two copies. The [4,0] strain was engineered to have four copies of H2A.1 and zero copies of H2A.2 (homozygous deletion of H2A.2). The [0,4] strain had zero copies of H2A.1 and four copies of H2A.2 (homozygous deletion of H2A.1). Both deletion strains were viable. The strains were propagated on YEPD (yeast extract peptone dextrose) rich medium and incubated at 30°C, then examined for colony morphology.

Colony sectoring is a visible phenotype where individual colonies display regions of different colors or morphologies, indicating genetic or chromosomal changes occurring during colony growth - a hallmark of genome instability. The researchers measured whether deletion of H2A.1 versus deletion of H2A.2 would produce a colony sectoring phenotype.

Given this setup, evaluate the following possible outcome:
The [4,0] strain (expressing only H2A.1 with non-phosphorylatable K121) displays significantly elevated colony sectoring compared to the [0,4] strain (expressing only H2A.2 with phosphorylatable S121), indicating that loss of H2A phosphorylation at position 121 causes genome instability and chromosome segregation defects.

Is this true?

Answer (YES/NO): YES